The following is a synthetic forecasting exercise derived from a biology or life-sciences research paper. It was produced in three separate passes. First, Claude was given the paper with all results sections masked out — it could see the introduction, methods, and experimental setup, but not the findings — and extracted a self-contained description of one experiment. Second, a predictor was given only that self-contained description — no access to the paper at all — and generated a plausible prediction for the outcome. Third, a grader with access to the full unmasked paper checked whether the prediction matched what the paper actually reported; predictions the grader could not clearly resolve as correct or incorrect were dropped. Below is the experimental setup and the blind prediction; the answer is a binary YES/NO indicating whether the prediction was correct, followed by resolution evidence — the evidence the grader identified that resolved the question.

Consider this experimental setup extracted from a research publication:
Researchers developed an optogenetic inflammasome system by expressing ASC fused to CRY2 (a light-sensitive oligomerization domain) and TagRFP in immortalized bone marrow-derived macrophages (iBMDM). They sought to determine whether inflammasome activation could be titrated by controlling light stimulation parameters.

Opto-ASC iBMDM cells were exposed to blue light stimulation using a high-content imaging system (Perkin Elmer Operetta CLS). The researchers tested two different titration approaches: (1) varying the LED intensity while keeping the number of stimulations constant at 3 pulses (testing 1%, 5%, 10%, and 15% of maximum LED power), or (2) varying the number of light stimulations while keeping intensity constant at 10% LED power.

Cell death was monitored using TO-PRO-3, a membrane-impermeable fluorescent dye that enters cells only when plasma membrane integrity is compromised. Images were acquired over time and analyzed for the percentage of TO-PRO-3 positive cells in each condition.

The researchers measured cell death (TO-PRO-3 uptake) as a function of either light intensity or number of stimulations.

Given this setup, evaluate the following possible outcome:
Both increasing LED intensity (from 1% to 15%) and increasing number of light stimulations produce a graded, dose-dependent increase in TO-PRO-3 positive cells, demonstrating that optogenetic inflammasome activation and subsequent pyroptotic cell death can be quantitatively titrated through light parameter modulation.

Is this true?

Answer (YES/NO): NO